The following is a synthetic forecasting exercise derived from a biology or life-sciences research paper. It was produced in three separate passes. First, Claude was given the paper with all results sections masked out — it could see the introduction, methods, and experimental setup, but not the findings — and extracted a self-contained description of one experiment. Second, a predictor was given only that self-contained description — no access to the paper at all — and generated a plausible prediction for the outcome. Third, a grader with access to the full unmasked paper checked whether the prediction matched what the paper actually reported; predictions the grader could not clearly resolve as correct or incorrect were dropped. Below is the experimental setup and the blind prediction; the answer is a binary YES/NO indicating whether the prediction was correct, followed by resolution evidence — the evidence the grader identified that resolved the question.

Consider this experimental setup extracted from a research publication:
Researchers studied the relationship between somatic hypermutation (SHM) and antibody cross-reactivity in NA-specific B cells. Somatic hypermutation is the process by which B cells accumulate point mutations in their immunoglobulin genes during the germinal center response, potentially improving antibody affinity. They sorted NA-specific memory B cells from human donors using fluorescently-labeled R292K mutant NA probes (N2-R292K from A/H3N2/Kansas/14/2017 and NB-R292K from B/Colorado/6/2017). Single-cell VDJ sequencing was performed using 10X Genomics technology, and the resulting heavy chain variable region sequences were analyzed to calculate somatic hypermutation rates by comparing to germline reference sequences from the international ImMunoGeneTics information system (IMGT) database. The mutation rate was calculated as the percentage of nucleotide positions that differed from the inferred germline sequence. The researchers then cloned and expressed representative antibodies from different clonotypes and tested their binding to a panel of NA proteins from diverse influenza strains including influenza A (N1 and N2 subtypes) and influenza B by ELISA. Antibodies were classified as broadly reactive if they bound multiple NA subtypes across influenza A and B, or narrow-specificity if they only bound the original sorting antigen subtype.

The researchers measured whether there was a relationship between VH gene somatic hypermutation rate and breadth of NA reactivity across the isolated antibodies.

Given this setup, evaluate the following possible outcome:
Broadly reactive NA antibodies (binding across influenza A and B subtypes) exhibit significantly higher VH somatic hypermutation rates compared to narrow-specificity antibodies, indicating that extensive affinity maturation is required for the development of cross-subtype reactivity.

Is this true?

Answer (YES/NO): NO